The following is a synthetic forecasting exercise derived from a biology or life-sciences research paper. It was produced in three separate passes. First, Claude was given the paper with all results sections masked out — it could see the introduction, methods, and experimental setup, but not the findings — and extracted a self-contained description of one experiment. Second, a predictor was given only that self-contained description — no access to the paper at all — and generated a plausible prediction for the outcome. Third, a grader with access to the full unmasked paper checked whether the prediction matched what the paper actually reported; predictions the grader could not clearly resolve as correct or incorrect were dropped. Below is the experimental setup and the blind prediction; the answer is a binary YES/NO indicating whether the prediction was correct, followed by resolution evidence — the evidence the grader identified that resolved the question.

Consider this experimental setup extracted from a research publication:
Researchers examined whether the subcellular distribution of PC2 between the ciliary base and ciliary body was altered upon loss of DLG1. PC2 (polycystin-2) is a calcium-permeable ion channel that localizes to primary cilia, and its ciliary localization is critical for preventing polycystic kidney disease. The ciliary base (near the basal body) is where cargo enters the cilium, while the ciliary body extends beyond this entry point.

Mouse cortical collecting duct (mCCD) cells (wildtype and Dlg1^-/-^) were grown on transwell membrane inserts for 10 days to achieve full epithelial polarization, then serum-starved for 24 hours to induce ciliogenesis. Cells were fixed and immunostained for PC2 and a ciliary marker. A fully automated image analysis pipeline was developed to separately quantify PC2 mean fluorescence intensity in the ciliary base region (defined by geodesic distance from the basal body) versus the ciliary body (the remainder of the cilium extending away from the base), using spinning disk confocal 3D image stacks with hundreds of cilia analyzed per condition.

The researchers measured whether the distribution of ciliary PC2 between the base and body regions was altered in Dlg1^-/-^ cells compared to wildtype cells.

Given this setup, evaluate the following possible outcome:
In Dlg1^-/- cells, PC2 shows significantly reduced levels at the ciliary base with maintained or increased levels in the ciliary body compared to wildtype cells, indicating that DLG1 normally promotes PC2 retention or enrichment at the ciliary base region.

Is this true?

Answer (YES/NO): NO